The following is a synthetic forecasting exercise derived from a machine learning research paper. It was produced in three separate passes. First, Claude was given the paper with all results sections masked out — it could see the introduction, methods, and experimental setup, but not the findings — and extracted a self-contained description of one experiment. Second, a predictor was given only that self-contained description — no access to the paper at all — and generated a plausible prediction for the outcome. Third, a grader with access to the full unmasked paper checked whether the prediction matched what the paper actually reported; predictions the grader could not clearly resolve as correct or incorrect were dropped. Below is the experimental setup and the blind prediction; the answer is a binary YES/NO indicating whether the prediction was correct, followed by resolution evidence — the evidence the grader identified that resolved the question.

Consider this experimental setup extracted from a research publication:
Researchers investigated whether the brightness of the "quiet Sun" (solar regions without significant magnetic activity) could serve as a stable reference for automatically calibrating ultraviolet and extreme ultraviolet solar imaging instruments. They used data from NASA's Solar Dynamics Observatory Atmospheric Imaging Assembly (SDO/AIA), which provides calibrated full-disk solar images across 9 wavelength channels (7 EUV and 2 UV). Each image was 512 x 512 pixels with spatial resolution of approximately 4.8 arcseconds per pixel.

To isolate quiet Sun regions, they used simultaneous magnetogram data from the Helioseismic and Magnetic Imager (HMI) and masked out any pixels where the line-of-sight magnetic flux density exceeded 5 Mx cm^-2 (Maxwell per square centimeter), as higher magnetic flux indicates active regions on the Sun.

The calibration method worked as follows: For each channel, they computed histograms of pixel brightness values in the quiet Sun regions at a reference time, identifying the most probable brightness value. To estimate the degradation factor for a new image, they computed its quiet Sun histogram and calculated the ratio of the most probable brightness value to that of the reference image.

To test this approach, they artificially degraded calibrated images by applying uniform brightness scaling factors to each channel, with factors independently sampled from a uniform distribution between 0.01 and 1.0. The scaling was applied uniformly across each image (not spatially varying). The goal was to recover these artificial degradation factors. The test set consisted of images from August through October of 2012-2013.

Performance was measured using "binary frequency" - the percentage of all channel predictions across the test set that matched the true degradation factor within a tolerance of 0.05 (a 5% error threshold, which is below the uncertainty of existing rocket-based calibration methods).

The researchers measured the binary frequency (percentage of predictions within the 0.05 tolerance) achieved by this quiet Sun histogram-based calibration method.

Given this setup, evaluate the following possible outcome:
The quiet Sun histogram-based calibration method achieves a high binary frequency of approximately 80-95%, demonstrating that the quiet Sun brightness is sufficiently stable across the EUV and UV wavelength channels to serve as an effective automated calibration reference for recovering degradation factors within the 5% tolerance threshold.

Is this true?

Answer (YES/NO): NO